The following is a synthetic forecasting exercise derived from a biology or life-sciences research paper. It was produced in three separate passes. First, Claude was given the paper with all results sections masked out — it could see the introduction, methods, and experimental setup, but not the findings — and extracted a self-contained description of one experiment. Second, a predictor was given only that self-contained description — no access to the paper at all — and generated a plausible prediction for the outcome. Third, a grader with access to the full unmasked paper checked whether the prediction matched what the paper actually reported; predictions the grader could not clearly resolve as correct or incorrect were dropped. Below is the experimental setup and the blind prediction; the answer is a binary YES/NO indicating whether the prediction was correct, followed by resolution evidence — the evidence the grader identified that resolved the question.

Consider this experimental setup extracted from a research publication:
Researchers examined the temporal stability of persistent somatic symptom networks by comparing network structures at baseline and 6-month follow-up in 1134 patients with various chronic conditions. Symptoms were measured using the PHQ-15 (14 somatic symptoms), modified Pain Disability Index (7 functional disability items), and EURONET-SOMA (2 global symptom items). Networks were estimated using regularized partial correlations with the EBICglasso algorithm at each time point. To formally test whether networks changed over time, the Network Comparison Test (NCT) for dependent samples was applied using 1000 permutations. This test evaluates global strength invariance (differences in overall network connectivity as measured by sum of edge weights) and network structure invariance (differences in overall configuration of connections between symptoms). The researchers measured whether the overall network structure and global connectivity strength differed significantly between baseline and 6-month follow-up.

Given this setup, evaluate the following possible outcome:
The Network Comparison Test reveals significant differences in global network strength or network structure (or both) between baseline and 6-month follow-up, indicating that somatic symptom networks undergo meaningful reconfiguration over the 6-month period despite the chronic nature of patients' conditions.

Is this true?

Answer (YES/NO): NO